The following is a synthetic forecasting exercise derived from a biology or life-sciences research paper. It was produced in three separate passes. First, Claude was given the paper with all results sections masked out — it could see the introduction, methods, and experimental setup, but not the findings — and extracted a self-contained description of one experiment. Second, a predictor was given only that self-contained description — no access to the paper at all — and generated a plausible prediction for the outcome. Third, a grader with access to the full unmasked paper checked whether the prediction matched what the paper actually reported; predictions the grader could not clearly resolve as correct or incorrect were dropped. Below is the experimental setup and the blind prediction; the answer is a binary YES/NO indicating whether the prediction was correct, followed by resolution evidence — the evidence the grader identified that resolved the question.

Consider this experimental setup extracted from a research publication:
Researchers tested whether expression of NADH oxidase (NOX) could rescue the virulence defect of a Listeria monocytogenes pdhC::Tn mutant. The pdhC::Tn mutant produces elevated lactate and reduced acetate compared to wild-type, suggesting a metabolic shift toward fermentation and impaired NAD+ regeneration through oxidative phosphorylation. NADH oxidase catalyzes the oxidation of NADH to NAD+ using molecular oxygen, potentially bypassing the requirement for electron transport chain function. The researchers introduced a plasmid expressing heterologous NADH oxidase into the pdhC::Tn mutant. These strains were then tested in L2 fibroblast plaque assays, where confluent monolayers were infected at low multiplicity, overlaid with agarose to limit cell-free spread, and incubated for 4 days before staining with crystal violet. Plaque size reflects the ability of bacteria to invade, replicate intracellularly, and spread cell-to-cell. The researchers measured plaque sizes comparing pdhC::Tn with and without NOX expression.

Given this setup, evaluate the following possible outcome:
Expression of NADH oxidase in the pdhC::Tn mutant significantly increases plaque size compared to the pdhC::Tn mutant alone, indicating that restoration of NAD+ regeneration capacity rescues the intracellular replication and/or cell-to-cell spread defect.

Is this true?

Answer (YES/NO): NO